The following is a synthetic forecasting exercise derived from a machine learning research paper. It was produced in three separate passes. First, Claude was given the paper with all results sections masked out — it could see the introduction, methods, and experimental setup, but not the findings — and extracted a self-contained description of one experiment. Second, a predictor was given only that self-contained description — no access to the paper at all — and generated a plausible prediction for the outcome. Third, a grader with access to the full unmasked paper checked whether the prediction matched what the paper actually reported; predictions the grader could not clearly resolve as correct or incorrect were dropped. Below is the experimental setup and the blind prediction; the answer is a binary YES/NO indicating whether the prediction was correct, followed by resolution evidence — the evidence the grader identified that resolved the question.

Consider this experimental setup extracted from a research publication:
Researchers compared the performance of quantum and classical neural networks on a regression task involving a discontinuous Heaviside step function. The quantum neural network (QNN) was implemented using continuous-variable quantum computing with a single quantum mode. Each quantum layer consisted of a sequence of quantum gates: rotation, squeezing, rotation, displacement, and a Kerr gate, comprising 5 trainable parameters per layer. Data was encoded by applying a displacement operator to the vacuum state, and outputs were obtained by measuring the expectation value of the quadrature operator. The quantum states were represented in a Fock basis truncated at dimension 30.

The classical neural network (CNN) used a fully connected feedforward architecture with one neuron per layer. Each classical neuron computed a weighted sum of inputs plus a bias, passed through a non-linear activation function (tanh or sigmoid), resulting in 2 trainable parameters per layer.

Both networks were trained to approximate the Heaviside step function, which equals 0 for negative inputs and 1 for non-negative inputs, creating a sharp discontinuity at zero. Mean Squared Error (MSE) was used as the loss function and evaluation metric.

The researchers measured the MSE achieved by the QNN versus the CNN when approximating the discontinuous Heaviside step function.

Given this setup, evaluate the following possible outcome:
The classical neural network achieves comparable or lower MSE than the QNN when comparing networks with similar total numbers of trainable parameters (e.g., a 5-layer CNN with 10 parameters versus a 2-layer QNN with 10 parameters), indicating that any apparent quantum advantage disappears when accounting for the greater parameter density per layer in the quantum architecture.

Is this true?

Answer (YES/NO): NO